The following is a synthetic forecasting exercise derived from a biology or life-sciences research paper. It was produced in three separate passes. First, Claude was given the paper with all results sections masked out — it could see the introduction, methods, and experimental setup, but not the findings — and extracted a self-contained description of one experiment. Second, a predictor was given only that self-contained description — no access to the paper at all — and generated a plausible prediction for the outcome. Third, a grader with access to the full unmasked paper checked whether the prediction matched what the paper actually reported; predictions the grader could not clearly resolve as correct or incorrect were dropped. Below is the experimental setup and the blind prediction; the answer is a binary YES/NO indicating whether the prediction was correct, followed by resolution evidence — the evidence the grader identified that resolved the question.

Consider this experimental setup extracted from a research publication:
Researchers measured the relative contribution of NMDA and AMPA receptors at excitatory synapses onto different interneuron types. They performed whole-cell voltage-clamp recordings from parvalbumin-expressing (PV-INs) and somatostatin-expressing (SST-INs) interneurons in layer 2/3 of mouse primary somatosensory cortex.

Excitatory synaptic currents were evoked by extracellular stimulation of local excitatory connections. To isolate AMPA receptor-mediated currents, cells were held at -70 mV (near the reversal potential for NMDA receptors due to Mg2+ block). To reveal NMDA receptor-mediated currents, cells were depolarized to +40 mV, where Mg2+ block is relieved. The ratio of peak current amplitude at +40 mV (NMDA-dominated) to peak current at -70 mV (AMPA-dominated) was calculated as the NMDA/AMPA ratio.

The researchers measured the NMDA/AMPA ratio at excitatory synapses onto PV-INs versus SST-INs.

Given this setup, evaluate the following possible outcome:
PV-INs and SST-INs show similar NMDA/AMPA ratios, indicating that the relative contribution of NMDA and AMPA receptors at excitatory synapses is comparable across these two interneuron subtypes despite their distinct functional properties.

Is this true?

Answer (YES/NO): NO